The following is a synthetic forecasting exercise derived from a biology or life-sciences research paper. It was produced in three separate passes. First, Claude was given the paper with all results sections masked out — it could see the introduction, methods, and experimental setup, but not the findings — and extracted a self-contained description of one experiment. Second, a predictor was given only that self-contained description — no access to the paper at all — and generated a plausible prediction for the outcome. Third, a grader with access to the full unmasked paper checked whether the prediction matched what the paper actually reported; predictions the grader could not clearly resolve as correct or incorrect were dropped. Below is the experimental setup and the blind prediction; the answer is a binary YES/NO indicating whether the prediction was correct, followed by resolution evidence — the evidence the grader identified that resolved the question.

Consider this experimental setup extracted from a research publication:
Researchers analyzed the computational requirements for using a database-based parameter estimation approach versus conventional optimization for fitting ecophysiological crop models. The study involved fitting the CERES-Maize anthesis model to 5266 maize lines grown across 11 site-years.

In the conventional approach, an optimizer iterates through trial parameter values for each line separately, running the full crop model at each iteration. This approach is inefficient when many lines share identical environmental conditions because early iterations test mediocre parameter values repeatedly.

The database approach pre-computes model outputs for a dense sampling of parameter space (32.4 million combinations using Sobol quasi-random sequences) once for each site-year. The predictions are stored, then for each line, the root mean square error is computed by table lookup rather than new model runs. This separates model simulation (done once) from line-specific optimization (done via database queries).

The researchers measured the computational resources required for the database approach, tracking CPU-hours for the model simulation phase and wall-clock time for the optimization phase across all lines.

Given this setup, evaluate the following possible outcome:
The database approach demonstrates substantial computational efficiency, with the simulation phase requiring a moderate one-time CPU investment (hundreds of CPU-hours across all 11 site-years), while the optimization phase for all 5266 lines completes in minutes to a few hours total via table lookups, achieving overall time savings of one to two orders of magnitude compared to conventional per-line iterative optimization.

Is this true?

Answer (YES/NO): NO